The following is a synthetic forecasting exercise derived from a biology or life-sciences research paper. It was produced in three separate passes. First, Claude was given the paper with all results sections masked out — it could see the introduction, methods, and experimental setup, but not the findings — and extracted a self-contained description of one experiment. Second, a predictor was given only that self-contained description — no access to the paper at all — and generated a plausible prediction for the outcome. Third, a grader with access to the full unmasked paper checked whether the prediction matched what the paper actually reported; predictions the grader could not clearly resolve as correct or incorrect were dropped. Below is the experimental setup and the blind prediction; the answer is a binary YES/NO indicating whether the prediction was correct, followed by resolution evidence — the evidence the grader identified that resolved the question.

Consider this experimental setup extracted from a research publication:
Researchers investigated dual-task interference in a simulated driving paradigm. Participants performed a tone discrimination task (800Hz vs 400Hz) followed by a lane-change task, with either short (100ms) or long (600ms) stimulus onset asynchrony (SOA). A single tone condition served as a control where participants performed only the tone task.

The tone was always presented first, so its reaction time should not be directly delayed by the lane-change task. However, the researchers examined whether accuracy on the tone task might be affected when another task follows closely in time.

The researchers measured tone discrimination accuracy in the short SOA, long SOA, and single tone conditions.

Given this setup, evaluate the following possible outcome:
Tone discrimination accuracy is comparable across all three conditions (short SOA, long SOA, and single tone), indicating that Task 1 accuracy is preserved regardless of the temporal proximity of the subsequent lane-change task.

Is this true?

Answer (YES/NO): NO